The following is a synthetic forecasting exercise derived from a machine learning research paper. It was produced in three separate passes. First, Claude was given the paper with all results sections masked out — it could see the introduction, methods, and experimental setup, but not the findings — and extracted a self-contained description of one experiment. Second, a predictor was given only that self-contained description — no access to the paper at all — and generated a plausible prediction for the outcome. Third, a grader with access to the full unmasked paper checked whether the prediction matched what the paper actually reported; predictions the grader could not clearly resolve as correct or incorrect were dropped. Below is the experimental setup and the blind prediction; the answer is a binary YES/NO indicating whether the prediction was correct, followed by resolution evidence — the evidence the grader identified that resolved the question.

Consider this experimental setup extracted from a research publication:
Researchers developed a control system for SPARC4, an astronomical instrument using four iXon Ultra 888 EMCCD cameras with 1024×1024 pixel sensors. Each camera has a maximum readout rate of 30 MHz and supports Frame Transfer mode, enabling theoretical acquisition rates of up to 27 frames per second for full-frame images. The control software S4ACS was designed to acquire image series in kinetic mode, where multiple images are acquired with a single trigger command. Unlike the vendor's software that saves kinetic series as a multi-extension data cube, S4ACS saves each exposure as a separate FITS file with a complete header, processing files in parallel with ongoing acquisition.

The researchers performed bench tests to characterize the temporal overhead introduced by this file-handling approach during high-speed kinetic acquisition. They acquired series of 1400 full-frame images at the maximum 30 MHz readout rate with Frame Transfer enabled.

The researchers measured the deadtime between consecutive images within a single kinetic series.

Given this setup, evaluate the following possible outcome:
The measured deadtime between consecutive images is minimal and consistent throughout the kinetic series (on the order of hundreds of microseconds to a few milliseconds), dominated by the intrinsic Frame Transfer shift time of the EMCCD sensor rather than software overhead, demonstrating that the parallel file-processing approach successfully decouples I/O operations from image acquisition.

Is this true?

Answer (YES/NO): YES